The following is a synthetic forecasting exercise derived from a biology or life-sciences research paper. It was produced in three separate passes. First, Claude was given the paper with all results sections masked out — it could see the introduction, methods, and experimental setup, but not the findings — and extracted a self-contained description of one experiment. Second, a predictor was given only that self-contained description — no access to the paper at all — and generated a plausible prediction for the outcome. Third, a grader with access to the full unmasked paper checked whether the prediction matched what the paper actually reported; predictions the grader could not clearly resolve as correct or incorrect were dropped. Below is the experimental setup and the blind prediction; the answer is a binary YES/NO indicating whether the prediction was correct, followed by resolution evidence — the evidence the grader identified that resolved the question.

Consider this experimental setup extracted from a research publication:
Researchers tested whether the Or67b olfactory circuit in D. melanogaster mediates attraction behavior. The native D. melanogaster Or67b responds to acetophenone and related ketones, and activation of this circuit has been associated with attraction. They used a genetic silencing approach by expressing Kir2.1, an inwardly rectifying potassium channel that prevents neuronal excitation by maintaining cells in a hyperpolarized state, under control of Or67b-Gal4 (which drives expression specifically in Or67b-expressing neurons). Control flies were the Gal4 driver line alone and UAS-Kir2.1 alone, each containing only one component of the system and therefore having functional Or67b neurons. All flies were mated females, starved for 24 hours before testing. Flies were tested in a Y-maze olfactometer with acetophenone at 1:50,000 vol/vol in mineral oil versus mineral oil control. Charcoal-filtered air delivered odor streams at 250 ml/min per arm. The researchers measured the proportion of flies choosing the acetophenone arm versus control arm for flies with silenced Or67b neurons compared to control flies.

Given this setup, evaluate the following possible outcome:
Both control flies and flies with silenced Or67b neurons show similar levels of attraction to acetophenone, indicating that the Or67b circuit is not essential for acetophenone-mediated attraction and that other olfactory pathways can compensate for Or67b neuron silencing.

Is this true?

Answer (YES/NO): NO